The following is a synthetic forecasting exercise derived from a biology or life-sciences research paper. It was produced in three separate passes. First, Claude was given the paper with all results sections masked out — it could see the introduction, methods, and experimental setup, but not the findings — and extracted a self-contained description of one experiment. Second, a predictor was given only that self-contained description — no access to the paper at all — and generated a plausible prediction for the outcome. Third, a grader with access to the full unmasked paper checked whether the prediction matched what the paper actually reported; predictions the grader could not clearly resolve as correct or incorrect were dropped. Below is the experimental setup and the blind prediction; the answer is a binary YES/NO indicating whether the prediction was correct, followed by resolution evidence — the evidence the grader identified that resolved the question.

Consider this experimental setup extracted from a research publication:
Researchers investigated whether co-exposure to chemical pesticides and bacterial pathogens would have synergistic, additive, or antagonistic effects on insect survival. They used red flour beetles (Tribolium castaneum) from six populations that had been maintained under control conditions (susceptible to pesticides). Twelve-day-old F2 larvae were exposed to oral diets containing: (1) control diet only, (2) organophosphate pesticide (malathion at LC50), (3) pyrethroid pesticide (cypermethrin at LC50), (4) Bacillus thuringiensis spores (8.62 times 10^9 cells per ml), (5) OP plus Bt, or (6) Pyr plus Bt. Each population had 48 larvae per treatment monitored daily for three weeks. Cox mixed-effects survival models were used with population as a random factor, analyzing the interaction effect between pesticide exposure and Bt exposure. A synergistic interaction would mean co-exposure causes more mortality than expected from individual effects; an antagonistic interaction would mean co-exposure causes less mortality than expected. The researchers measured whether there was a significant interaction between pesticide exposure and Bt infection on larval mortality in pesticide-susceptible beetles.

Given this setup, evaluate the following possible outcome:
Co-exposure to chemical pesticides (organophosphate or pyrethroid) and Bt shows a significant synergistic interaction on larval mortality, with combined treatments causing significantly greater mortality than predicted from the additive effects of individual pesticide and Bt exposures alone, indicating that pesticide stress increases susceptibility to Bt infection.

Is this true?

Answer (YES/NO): NO